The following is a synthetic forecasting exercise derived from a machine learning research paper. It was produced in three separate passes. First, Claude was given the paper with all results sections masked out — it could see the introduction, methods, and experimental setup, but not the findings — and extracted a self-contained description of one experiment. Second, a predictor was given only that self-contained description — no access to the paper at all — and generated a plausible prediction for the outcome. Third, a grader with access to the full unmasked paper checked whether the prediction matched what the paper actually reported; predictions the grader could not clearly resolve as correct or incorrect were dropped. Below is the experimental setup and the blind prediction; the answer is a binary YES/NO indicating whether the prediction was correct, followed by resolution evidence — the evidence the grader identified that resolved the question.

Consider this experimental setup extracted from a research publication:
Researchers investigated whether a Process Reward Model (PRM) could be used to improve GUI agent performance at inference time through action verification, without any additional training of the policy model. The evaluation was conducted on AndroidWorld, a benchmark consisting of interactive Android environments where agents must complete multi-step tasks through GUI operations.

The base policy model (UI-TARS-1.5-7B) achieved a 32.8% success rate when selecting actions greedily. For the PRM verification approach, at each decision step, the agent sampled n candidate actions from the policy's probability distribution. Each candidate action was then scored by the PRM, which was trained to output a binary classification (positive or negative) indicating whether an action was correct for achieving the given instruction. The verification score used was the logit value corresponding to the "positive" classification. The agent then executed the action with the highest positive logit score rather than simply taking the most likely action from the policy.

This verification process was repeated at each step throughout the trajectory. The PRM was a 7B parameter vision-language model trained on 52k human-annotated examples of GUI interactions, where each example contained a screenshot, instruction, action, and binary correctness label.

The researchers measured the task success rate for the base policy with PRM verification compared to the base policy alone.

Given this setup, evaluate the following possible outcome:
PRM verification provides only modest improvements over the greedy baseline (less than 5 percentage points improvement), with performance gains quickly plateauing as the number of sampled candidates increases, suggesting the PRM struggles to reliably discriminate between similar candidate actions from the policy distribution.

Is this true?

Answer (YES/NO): NO